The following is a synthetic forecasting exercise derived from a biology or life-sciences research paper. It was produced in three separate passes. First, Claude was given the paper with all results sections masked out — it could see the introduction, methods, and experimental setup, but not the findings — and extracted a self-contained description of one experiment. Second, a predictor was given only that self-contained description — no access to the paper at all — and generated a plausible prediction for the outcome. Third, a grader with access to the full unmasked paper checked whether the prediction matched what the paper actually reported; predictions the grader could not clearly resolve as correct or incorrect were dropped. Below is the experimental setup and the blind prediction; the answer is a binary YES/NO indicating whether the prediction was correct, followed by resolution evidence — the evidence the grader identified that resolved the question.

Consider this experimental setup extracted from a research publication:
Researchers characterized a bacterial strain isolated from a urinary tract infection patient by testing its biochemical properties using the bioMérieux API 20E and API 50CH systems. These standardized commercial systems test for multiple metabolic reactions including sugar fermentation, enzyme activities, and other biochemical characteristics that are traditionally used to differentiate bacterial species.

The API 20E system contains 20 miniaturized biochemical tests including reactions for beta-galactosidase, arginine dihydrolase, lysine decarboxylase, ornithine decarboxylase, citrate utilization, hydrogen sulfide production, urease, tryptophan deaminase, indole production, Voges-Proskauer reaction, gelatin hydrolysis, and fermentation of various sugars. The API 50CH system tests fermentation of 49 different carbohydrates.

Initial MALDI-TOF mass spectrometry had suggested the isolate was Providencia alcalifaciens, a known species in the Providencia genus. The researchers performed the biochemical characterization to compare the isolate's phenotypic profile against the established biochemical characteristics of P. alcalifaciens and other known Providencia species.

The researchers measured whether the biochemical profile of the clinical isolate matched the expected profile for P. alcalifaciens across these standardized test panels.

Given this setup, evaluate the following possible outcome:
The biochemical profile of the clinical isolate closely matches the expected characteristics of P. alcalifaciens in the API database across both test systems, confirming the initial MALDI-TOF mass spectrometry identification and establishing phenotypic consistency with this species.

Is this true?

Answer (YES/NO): NO